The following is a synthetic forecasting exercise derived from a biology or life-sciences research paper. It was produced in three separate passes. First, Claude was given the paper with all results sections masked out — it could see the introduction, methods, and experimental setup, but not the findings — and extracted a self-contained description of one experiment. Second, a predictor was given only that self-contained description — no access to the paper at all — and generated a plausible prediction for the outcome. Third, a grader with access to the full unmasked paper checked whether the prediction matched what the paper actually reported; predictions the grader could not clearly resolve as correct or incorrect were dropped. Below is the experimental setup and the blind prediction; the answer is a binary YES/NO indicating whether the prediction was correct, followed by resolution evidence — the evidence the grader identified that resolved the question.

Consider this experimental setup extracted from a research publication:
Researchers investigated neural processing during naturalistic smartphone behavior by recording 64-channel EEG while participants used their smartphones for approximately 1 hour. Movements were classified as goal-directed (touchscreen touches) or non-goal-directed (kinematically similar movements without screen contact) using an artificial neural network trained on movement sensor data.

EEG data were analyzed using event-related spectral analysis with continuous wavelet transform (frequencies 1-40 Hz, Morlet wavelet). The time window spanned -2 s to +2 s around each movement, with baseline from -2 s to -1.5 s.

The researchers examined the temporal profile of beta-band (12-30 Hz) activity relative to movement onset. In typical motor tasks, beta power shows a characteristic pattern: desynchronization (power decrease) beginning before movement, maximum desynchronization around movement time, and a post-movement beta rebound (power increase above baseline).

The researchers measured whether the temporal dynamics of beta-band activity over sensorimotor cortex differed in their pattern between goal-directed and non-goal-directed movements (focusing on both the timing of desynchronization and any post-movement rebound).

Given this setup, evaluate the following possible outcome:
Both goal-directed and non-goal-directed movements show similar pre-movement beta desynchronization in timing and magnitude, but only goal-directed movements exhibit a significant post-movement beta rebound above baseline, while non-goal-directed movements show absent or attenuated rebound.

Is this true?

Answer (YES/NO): NO